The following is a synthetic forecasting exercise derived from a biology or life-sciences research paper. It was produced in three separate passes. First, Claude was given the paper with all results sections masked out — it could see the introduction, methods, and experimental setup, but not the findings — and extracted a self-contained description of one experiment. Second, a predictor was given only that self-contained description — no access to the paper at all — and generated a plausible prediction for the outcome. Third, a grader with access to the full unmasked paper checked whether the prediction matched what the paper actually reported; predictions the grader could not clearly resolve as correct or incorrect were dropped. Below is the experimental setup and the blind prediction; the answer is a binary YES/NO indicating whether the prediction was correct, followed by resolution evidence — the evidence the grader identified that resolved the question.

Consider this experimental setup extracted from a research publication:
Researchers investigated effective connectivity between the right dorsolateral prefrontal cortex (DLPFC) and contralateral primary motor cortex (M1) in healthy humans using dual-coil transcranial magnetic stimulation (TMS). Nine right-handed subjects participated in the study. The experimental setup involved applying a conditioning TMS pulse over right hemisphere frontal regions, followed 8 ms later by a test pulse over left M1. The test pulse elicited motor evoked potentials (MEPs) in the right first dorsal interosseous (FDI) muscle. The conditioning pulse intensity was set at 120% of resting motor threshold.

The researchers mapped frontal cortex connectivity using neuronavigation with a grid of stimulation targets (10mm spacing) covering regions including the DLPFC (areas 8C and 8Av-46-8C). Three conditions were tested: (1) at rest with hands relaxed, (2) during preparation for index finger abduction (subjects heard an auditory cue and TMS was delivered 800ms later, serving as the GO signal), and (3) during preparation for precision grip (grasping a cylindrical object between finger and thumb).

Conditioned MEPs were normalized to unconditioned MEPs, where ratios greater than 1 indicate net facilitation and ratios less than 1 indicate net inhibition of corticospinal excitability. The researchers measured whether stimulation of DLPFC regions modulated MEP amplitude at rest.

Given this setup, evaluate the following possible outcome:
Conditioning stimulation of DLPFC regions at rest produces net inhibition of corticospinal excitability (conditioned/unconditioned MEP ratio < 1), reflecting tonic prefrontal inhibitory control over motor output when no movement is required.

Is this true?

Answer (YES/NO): NO